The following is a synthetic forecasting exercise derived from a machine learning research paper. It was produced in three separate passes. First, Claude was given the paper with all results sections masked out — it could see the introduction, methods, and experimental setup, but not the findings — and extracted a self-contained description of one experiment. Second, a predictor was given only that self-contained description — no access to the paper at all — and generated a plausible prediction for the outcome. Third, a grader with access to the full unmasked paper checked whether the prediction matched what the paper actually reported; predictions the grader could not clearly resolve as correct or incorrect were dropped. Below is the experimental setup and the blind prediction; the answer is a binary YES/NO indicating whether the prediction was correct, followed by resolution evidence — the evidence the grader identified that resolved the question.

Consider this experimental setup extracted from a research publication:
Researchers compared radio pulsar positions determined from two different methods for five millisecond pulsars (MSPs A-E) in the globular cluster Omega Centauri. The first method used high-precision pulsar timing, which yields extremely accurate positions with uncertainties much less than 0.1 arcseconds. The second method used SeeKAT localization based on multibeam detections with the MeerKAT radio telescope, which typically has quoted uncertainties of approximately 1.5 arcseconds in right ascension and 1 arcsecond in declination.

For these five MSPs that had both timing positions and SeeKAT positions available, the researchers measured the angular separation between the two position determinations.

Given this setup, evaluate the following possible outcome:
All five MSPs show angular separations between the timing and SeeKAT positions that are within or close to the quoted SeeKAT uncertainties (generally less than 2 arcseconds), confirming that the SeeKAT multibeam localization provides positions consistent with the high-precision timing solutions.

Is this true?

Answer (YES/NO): NO